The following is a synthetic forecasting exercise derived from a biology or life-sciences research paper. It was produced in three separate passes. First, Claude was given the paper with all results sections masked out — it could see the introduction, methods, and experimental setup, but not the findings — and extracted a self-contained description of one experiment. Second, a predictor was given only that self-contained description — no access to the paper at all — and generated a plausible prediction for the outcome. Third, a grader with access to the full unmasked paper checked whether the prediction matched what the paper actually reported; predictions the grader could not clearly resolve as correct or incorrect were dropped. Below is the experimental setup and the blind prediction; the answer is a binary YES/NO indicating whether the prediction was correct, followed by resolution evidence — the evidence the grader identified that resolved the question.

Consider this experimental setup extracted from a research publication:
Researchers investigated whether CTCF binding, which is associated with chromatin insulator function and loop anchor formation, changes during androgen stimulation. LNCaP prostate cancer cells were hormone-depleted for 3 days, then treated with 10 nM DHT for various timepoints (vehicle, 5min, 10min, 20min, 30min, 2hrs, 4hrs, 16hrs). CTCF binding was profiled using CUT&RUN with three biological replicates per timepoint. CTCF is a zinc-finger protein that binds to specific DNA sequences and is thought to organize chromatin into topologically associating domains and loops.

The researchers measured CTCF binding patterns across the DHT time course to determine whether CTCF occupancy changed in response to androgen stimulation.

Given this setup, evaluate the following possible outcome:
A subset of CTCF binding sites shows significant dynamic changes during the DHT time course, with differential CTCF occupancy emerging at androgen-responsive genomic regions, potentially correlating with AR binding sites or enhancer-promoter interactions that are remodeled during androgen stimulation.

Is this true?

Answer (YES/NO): NO